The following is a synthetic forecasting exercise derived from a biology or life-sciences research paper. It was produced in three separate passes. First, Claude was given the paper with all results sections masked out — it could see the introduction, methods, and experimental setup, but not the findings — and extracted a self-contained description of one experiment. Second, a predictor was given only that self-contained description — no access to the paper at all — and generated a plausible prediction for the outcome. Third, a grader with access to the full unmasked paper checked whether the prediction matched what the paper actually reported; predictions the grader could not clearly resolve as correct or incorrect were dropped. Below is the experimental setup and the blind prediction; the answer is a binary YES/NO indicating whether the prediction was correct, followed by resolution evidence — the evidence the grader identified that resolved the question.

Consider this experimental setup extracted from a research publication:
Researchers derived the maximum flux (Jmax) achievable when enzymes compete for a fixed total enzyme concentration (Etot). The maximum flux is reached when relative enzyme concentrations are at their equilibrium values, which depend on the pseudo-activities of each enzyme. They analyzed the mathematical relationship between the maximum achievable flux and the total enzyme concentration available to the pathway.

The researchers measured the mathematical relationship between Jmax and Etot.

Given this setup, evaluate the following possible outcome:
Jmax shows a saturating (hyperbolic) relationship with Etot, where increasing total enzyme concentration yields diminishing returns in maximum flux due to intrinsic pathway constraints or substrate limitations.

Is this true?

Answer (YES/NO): NO